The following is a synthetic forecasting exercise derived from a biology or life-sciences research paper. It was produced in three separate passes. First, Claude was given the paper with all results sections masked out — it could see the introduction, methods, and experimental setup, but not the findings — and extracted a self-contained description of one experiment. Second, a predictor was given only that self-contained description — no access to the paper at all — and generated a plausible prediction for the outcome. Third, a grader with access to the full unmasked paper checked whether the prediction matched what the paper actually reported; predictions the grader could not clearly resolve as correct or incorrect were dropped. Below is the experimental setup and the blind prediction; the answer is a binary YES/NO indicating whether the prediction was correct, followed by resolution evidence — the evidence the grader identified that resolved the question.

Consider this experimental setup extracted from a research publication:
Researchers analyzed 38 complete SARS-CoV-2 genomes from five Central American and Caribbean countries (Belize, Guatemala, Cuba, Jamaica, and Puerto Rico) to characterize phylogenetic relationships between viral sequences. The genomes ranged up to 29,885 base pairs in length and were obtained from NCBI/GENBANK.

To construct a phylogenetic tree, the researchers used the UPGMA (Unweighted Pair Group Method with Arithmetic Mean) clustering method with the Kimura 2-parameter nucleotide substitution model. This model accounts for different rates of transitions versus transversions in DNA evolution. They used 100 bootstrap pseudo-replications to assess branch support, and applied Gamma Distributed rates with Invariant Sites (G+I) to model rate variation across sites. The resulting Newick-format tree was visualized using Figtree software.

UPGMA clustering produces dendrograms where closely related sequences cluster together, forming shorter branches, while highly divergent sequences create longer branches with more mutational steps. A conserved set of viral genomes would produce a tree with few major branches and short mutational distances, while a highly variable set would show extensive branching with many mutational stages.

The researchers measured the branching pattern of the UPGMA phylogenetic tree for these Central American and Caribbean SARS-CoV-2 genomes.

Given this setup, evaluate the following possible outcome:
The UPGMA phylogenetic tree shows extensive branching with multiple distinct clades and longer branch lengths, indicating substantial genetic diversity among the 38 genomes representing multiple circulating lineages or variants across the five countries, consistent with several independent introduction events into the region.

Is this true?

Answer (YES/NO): YES